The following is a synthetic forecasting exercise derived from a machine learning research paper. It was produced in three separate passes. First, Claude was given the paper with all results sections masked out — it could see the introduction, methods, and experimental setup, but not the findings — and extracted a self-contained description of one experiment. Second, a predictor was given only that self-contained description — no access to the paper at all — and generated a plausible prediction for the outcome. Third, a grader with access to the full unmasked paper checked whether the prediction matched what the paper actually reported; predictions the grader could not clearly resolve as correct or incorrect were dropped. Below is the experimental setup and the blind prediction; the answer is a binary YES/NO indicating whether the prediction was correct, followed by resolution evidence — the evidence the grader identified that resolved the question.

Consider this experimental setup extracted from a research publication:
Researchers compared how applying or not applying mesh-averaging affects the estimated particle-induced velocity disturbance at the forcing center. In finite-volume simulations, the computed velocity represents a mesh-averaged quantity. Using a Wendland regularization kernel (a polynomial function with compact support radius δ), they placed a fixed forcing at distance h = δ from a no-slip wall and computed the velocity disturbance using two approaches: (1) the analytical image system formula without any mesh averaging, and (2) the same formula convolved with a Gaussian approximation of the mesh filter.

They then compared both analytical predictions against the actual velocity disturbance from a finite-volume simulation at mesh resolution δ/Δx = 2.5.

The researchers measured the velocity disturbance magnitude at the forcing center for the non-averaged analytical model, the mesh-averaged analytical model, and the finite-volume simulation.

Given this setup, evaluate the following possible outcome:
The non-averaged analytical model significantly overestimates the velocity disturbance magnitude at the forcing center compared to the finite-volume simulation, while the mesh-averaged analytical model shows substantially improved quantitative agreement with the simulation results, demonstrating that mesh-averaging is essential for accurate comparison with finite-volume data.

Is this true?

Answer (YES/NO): YES